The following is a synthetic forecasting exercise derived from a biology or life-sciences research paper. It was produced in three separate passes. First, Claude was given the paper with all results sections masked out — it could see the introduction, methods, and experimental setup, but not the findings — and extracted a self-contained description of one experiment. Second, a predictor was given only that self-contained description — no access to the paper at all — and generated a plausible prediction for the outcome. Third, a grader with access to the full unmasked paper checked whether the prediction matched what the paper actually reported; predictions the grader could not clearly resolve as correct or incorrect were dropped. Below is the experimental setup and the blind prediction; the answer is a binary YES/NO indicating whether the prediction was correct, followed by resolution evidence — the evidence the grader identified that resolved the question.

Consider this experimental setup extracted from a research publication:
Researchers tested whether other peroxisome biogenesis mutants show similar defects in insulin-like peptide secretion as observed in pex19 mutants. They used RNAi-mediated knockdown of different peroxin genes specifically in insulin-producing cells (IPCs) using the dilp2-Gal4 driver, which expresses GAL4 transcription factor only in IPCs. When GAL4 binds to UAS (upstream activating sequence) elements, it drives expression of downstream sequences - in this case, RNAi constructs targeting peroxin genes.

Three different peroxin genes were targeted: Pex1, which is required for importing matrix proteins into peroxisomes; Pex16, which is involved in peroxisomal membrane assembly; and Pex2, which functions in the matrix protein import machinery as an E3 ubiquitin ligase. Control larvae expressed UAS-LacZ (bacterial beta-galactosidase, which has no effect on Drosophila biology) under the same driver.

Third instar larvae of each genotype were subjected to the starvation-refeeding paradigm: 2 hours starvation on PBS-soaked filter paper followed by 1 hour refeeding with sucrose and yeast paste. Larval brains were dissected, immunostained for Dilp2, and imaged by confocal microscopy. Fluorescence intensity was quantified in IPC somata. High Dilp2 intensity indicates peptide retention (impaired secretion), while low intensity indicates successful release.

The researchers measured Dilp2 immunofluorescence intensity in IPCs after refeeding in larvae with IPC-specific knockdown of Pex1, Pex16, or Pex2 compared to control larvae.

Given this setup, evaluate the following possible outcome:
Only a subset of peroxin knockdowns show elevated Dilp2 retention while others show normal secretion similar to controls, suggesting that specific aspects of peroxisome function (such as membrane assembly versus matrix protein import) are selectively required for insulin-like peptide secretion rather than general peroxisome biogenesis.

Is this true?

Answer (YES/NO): YES